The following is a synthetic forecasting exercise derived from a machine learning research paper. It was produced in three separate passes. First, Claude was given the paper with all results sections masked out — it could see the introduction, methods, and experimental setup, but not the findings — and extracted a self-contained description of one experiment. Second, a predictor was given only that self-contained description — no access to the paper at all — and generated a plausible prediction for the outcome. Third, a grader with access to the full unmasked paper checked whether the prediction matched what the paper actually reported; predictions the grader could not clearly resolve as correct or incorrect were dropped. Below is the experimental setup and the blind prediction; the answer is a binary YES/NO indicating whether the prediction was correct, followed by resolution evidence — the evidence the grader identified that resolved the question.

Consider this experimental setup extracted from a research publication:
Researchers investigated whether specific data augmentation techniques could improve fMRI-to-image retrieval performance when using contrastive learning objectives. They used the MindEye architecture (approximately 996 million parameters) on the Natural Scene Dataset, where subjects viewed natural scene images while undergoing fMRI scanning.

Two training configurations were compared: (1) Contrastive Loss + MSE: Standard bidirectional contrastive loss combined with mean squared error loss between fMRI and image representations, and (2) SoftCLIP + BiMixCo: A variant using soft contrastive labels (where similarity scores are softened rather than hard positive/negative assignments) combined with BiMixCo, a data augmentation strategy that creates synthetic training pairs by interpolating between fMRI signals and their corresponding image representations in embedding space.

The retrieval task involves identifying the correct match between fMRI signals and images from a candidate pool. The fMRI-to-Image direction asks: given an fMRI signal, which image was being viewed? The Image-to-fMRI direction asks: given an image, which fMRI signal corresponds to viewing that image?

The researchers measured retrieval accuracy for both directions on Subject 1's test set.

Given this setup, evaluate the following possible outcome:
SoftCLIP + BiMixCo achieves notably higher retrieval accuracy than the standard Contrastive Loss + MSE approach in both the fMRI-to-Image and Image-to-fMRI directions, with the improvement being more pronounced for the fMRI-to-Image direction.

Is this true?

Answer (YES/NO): NO